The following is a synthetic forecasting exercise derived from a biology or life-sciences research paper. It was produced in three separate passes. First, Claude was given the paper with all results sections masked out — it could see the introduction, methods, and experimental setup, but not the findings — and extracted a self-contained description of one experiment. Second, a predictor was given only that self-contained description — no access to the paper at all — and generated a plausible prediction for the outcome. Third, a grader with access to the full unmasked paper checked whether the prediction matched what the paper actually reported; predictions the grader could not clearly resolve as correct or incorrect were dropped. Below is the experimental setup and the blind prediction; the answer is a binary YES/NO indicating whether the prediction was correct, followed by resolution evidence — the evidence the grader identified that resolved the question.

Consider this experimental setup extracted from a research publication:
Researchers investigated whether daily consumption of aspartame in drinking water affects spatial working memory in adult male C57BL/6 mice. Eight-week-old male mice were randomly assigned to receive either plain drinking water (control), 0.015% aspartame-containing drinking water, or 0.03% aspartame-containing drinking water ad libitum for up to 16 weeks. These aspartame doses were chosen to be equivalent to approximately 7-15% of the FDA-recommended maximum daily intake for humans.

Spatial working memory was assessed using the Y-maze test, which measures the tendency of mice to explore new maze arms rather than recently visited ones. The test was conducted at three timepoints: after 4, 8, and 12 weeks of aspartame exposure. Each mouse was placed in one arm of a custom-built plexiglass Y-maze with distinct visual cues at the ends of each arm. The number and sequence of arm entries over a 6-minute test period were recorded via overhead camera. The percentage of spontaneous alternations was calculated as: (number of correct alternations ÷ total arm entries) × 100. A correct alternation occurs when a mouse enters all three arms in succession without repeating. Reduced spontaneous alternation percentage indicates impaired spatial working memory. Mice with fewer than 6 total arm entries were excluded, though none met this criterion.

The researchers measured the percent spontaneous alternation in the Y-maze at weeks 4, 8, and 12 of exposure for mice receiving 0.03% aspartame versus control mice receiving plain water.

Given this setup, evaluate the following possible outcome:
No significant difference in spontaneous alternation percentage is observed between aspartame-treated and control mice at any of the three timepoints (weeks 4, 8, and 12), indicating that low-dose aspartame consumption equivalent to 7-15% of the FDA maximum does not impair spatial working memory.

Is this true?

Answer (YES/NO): NO